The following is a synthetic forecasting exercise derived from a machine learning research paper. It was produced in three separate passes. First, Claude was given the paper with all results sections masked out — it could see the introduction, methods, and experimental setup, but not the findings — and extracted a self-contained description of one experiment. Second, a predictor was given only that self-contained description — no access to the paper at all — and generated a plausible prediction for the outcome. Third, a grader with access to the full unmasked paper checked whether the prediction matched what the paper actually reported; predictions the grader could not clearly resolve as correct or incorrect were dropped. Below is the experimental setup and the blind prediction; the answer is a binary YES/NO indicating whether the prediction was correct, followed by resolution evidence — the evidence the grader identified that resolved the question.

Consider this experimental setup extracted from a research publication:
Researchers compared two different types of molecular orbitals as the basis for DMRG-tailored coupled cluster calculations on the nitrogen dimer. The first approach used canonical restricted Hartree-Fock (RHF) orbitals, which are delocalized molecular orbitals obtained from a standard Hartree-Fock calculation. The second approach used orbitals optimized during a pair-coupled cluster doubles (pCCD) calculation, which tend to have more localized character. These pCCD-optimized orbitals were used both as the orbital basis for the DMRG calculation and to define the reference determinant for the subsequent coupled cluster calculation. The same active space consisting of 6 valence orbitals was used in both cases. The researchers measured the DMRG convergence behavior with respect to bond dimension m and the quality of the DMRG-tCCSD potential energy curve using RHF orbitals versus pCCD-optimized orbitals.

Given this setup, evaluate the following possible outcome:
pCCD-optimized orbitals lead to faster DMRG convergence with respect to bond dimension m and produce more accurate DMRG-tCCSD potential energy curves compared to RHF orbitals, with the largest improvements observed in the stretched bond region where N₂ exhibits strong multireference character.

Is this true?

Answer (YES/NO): NO